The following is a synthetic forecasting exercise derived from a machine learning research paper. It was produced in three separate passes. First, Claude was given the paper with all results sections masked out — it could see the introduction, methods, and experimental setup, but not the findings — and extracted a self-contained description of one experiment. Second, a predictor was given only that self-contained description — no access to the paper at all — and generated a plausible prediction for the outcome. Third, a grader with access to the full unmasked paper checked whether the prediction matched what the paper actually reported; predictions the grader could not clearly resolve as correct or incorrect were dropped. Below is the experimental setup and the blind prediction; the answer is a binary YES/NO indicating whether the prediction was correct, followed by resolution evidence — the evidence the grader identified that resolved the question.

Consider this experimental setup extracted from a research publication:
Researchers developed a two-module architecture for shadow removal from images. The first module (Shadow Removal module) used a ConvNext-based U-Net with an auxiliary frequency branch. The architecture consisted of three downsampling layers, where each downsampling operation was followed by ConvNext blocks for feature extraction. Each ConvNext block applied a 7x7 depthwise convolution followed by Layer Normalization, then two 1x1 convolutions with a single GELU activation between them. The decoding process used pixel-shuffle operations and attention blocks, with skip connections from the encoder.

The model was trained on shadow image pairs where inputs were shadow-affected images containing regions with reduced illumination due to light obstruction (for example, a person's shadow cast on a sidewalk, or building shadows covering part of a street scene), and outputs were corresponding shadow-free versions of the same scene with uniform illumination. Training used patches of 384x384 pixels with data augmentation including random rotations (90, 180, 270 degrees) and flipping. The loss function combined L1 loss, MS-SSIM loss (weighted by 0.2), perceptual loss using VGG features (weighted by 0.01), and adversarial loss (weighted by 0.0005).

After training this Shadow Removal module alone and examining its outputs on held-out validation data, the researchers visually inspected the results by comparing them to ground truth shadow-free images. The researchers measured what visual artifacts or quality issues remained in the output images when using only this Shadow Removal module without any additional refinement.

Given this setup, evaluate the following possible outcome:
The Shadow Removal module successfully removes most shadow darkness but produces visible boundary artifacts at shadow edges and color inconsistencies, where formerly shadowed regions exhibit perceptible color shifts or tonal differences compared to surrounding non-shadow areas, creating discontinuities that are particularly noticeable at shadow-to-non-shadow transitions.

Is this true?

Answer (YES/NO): YES